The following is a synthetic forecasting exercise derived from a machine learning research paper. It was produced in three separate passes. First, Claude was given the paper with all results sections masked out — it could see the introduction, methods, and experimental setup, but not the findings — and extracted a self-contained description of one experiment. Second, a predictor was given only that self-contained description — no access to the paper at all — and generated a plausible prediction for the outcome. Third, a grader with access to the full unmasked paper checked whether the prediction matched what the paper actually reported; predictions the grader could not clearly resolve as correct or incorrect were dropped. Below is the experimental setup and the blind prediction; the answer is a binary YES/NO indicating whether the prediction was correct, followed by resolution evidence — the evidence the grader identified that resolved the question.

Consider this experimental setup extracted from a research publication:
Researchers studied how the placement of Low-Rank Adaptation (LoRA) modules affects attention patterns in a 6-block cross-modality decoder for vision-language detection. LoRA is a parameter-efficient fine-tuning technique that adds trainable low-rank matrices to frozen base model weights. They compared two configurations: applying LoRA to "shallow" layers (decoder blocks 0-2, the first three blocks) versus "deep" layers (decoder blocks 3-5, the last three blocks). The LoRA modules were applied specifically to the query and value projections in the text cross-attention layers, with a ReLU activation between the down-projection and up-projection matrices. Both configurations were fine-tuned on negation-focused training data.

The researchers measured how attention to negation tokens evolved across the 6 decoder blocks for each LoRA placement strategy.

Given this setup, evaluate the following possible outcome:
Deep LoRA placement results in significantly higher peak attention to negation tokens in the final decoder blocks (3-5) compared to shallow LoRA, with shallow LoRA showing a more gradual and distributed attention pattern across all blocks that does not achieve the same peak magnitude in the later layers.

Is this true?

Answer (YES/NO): NO